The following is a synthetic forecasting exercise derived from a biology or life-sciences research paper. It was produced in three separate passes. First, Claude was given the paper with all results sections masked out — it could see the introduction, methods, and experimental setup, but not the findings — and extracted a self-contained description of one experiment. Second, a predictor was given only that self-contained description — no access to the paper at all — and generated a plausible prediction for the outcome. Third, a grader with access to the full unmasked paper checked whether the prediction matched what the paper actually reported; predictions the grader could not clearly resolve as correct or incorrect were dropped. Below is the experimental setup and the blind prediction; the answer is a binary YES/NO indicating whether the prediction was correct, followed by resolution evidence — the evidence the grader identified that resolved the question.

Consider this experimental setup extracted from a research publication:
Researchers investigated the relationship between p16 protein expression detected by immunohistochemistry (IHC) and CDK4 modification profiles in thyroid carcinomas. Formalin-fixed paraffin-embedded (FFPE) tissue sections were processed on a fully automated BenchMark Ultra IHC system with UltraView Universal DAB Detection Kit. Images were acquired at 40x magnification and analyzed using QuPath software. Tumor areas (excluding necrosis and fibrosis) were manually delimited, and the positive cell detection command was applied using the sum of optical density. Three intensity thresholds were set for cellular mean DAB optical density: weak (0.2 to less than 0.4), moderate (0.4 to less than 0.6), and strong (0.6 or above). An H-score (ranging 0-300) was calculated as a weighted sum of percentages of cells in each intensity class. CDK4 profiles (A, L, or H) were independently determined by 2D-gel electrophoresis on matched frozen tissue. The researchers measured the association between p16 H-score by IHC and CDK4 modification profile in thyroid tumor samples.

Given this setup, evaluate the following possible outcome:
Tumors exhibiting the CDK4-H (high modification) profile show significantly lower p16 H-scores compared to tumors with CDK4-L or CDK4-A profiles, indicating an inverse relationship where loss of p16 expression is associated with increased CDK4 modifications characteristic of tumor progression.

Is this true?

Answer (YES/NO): NO